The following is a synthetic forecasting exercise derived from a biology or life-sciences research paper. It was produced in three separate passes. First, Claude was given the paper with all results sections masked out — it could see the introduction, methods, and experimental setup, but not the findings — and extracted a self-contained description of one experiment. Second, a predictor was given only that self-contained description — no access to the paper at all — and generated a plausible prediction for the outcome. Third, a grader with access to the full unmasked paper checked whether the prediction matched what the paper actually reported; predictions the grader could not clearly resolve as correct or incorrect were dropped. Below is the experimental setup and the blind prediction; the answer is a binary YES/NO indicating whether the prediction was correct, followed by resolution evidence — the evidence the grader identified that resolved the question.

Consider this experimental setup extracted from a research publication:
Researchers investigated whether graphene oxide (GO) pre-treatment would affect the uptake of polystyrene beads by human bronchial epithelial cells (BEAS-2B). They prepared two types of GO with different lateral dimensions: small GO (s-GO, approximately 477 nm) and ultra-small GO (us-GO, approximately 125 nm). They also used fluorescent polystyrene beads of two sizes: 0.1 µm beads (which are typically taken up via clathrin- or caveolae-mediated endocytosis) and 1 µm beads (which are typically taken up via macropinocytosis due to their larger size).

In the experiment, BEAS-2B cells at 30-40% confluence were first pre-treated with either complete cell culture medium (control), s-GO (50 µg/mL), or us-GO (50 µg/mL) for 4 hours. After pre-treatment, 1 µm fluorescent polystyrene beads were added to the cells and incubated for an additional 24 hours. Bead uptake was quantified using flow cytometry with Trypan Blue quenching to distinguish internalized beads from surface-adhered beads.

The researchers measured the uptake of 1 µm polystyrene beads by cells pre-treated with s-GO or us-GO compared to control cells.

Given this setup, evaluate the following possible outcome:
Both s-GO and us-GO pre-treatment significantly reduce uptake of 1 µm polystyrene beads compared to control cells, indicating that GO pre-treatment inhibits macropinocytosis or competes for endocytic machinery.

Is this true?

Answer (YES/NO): NO